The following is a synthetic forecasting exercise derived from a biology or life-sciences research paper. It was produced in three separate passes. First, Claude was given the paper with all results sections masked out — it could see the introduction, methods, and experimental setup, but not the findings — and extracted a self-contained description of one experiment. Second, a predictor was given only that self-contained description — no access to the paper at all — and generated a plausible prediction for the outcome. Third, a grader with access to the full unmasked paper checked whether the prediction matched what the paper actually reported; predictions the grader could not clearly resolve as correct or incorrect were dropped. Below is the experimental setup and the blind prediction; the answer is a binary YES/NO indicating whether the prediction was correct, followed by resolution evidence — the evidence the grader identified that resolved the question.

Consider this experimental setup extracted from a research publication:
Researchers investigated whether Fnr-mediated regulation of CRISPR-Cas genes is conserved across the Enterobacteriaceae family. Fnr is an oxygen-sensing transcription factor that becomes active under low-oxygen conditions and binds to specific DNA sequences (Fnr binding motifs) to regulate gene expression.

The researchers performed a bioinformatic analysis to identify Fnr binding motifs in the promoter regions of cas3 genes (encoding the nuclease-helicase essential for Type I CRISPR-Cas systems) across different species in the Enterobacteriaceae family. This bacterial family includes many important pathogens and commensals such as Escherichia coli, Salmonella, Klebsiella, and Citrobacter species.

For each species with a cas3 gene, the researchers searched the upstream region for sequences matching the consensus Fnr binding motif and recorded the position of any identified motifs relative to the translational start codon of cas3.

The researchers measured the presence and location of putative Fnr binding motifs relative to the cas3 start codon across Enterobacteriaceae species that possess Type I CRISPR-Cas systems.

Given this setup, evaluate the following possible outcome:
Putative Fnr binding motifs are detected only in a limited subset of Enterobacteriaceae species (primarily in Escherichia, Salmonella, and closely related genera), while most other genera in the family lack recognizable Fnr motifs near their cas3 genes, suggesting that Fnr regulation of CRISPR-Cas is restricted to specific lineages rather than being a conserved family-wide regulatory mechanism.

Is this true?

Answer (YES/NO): NO